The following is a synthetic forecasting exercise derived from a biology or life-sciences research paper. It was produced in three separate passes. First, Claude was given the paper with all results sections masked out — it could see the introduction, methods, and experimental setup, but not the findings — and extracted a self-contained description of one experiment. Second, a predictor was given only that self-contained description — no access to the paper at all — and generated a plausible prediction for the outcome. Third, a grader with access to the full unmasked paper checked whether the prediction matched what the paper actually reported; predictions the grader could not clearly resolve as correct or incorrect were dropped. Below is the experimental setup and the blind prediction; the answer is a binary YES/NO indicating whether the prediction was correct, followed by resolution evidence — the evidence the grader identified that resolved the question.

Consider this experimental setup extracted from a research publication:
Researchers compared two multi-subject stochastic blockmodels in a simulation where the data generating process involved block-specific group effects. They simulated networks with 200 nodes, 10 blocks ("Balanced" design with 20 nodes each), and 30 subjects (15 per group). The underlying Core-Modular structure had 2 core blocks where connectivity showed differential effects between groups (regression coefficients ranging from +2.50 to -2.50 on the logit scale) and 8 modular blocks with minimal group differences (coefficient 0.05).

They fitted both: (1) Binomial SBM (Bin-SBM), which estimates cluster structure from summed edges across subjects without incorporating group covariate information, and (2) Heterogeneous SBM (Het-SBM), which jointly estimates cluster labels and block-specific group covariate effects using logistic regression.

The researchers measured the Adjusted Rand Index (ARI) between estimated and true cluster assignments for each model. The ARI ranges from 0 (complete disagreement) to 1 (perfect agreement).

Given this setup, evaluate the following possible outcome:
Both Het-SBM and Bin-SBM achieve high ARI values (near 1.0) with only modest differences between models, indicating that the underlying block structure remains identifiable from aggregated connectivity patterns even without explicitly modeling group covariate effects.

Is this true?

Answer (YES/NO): NO